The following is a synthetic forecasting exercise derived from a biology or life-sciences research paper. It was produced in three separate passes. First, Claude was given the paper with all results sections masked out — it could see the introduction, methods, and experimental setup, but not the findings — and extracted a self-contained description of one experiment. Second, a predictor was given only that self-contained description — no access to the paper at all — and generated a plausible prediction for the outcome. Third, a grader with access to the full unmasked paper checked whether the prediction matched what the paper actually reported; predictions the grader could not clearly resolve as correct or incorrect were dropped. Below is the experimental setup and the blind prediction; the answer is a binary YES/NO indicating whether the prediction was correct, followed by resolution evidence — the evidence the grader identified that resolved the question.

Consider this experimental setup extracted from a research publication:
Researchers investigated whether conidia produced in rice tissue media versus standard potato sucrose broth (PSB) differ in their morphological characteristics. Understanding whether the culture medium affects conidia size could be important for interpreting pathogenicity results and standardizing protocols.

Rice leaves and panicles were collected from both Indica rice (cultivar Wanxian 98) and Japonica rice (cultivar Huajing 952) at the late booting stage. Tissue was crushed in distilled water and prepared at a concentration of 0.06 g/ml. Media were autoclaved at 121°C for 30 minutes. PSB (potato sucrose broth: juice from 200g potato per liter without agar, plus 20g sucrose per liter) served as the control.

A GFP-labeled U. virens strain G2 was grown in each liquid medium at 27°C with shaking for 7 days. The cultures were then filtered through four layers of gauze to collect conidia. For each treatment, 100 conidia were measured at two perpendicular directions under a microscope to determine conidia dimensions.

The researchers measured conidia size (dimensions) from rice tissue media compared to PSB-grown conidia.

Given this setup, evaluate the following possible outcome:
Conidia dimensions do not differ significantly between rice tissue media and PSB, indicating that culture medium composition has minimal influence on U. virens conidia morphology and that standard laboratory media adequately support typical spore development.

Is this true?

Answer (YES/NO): NO